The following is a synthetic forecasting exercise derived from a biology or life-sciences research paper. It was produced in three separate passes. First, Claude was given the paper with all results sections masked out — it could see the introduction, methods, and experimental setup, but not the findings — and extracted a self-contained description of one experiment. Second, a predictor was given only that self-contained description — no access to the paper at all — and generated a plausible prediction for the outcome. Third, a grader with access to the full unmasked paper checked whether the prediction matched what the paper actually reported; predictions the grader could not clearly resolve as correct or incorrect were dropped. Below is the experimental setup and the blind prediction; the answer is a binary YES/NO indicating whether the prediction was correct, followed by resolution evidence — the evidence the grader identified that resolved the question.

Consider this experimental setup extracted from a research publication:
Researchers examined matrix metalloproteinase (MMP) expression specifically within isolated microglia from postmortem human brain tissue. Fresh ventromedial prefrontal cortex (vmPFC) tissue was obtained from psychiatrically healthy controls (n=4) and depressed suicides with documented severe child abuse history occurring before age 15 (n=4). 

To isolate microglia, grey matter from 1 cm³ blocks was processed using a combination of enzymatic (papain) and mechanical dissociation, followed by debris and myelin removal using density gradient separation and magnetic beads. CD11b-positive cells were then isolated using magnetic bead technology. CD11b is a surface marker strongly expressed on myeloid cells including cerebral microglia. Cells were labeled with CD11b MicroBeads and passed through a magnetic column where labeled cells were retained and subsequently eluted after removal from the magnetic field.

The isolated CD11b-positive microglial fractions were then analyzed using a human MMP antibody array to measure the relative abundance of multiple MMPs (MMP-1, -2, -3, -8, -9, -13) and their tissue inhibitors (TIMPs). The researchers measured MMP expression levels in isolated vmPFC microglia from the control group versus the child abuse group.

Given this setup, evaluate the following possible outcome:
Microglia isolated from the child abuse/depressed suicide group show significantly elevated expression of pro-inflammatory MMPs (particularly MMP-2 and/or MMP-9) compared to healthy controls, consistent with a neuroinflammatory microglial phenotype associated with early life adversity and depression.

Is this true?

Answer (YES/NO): NO